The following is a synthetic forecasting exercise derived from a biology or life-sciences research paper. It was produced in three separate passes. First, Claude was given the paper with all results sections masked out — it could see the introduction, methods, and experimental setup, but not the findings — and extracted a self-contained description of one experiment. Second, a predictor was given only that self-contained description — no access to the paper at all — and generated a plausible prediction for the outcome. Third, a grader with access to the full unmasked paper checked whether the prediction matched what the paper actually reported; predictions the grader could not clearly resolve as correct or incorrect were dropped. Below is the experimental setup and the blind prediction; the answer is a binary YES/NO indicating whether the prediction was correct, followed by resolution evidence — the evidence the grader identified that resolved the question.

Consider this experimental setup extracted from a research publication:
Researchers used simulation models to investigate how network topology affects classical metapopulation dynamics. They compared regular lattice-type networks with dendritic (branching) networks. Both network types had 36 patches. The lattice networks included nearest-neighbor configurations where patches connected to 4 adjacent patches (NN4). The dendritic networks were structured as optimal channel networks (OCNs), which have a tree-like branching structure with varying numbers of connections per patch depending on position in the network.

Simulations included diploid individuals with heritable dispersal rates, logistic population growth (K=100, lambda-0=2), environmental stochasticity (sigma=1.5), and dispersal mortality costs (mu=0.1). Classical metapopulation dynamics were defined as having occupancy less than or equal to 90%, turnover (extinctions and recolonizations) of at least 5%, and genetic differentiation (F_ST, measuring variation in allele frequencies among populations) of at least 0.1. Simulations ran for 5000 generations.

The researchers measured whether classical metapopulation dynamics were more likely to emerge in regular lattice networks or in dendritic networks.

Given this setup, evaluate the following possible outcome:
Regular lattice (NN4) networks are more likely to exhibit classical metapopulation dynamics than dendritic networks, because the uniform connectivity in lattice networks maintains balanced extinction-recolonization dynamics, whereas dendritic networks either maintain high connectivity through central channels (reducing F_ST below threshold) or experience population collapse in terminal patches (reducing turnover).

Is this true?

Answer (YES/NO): NO